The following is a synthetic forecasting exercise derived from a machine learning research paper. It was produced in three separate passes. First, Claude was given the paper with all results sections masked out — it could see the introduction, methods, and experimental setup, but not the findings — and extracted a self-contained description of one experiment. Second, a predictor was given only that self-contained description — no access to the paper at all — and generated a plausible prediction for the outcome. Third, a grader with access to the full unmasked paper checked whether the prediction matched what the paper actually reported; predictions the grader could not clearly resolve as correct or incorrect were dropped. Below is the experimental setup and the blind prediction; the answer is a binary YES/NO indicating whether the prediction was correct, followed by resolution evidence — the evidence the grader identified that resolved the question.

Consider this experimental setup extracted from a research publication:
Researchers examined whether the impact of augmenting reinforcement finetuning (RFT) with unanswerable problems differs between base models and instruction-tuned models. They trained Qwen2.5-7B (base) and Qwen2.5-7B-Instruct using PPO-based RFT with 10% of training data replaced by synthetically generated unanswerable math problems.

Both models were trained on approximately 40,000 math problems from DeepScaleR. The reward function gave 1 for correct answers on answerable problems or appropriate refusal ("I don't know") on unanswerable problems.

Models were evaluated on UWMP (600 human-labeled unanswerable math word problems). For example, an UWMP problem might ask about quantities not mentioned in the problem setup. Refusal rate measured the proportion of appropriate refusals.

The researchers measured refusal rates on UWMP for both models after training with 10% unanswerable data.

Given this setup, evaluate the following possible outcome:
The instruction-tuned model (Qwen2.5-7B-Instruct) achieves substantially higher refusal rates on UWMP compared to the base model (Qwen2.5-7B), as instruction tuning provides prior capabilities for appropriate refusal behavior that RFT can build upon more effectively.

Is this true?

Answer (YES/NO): NO